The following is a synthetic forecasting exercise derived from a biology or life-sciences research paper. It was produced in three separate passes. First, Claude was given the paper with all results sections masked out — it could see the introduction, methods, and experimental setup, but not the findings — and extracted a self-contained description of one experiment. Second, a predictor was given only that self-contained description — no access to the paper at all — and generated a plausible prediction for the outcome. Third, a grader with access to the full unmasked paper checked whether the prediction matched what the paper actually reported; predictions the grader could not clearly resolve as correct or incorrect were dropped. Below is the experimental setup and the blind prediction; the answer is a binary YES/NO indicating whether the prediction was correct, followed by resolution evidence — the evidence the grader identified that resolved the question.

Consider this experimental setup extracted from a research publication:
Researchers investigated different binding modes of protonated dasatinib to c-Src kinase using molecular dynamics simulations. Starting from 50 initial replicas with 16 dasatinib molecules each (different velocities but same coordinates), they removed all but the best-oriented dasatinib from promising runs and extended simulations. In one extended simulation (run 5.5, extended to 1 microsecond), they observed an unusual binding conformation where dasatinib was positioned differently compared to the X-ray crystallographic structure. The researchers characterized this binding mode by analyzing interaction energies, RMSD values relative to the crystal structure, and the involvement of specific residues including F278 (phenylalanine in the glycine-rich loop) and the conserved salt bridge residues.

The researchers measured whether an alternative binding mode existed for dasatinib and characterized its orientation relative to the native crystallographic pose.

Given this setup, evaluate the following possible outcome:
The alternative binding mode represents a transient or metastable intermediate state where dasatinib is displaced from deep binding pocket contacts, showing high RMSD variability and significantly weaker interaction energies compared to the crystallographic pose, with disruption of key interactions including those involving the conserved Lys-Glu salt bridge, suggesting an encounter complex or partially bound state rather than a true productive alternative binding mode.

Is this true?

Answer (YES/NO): NO